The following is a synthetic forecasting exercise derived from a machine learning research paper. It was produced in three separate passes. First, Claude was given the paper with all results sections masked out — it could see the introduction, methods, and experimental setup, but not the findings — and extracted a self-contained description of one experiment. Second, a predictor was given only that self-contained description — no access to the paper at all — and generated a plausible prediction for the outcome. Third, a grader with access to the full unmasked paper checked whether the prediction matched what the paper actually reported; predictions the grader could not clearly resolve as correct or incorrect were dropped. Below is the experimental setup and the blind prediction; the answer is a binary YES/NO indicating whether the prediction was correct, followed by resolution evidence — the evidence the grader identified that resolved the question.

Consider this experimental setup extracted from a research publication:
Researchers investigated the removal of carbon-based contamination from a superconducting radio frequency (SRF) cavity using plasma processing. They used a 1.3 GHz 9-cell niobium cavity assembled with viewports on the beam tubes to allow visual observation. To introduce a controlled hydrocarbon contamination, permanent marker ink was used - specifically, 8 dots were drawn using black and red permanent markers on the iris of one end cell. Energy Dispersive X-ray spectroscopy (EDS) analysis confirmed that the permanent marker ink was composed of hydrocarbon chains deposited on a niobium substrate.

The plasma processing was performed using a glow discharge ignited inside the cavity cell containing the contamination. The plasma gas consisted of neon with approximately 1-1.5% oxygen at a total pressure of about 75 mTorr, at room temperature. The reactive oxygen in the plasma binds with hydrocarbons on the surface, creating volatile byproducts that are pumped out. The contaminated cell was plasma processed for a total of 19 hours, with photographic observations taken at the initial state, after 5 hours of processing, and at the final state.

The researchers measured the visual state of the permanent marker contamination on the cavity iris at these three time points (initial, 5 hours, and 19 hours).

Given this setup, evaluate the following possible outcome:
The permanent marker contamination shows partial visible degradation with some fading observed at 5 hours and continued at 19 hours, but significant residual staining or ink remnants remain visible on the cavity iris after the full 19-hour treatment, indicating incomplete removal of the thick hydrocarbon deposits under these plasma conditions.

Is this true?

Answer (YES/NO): NO